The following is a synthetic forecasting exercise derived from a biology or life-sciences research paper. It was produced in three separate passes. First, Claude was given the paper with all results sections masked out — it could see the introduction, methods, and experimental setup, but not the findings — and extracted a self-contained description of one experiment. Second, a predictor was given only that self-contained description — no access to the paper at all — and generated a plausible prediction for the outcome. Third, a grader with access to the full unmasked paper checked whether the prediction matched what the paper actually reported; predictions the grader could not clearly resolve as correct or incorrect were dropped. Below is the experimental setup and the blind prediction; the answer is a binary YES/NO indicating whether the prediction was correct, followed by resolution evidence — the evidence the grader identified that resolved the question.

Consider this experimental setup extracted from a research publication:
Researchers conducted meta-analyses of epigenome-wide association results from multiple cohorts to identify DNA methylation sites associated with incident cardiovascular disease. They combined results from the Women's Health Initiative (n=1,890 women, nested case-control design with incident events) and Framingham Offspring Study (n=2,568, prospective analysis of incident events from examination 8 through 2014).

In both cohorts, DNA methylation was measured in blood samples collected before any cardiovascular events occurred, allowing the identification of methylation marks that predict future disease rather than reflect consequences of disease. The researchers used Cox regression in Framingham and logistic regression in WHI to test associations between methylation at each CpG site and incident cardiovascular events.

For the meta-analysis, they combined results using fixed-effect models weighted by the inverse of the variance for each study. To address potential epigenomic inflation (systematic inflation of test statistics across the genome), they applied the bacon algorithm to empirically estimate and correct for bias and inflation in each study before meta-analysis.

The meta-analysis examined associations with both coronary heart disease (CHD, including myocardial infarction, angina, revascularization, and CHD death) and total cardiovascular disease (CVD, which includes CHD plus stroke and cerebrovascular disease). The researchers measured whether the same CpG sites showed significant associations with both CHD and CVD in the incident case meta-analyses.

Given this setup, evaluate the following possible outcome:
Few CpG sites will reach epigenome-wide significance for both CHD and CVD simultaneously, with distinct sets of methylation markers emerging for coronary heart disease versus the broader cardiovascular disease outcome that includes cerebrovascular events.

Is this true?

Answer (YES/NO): YES